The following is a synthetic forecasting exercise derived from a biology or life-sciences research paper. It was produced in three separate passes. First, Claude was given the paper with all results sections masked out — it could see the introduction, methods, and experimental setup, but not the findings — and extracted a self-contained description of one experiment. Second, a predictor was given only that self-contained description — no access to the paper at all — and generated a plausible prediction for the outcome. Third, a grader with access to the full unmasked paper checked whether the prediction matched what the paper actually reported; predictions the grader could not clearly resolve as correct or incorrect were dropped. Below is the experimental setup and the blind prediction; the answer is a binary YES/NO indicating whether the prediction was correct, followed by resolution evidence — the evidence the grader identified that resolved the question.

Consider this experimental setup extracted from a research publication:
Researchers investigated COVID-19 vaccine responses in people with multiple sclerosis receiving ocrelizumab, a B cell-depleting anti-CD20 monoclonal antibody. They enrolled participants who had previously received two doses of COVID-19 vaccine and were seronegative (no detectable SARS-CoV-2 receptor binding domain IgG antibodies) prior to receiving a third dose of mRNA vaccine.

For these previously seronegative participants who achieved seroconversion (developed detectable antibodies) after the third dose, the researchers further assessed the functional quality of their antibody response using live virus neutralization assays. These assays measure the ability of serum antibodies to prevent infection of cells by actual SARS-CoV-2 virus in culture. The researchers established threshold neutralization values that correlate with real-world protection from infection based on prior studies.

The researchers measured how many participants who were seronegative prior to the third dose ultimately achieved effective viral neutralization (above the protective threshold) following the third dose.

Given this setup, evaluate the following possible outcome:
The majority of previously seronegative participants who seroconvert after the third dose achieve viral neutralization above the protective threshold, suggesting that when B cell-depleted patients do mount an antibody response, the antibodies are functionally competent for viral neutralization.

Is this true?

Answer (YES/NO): NO